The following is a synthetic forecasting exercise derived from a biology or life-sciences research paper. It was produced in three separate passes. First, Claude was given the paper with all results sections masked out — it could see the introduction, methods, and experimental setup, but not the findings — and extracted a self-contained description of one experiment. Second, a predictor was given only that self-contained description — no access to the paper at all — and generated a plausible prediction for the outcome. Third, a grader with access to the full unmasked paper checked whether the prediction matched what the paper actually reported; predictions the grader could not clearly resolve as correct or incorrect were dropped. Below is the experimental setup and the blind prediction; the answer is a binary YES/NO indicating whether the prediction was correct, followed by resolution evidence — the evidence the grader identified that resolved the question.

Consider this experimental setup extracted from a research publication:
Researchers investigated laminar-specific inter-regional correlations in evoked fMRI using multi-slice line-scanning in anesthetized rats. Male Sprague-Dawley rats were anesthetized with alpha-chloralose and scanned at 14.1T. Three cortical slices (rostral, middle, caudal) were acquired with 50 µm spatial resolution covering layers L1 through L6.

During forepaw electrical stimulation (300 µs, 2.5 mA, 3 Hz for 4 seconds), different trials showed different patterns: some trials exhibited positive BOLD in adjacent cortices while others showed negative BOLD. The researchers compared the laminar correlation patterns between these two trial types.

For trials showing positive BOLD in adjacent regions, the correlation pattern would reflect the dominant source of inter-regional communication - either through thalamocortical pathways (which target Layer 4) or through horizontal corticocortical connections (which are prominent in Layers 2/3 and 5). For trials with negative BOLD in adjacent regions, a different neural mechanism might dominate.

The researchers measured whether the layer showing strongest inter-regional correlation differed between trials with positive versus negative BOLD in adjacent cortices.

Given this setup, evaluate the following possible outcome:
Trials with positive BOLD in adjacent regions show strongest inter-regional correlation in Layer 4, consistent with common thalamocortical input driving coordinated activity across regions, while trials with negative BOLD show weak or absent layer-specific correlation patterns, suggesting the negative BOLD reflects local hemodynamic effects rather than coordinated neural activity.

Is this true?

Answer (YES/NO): NO